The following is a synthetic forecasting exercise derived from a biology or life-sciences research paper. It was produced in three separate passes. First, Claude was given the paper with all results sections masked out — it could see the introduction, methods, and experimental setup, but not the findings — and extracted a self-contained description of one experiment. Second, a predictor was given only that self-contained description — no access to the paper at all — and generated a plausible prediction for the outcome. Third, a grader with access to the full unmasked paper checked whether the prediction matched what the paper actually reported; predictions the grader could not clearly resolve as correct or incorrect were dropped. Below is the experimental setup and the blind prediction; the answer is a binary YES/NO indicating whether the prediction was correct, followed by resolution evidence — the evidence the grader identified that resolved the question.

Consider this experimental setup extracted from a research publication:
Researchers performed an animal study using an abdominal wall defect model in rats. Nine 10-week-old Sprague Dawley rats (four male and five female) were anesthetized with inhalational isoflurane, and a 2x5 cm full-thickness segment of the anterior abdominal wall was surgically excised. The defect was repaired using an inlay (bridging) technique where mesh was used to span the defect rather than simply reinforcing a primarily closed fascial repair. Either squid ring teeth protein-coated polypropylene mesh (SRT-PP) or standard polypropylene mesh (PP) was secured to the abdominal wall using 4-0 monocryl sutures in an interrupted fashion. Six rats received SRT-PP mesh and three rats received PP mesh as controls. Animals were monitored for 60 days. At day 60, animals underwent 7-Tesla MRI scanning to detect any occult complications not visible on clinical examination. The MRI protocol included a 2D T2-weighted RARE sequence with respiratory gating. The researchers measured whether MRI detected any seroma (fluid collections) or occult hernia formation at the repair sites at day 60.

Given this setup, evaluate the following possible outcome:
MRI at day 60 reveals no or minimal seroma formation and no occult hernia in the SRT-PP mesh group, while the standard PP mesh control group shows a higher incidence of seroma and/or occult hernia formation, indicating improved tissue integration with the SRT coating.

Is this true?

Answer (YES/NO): NO